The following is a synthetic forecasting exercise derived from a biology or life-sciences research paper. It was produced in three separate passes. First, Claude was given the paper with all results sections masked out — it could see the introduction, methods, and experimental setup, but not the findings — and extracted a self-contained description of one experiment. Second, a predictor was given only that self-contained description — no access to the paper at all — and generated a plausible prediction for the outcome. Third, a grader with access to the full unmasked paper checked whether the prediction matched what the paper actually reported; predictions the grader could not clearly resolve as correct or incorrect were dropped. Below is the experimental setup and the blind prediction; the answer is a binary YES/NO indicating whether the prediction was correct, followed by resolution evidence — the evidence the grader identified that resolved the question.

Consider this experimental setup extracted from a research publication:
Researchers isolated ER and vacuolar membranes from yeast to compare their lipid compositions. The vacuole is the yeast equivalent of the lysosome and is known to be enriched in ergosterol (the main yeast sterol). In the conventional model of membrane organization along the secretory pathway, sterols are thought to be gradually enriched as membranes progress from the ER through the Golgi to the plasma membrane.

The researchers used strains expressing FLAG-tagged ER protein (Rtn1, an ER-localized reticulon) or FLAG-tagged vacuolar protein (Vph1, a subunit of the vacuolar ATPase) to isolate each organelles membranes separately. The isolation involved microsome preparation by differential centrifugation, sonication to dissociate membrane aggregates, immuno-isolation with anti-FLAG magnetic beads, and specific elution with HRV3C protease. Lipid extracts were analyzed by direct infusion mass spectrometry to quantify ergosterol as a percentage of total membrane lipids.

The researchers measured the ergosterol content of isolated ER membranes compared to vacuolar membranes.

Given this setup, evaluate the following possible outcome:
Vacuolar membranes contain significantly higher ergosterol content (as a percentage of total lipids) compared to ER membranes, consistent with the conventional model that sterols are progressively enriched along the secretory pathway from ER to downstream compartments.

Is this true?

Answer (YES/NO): YES